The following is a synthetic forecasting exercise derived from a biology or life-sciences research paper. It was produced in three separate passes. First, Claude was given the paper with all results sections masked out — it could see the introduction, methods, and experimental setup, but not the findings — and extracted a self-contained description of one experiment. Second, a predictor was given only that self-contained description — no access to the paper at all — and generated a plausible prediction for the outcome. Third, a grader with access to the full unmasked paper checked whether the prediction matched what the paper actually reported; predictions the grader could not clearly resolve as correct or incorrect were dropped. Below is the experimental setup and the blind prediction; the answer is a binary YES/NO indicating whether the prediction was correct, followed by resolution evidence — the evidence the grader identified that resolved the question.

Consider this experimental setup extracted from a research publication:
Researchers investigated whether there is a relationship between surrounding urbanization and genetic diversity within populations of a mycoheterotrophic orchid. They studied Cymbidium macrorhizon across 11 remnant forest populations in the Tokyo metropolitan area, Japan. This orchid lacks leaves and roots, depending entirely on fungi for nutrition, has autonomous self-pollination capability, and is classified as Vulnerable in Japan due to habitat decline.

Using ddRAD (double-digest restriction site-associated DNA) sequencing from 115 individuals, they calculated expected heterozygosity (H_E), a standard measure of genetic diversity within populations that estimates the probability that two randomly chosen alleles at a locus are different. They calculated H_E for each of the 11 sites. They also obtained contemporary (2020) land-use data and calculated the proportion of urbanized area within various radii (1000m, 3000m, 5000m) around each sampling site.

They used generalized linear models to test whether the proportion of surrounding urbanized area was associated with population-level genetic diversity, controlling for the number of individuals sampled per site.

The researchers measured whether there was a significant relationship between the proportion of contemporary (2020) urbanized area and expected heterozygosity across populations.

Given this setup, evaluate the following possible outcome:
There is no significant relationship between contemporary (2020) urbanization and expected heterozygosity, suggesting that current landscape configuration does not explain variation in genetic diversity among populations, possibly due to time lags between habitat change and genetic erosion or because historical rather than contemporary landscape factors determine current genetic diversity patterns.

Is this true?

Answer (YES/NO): YES